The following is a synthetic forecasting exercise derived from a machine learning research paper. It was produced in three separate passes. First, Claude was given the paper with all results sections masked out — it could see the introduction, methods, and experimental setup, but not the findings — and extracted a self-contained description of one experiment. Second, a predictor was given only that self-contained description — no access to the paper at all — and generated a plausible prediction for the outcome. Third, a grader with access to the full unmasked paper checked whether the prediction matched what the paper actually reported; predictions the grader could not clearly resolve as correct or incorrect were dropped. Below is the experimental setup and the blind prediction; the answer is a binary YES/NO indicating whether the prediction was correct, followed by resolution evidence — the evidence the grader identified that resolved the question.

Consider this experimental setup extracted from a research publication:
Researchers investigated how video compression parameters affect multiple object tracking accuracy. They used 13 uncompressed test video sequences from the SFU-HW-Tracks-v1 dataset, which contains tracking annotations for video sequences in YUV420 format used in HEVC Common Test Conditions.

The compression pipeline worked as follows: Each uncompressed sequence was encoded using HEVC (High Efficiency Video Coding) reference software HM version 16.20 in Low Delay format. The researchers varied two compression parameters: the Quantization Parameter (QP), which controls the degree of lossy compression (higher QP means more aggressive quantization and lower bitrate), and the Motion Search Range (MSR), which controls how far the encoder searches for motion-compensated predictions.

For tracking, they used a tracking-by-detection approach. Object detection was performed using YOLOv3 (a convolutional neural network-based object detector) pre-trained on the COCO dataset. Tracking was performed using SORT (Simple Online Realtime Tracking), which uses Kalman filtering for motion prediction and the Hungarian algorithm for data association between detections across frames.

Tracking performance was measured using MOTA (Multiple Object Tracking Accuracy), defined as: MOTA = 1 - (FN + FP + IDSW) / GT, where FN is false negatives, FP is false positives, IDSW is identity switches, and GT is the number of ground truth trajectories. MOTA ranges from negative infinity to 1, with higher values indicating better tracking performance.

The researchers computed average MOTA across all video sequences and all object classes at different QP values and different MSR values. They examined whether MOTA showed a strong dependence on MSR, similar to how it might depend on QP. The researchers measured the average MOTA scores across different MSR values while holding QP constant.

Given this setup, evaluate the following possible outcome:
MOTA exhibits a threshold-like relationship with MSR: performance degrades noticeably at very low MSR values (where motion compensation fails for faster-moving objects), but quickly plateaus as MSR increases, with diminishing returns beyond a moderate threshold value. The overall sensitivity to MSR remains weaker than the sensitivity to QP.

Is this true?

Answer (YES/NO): NO